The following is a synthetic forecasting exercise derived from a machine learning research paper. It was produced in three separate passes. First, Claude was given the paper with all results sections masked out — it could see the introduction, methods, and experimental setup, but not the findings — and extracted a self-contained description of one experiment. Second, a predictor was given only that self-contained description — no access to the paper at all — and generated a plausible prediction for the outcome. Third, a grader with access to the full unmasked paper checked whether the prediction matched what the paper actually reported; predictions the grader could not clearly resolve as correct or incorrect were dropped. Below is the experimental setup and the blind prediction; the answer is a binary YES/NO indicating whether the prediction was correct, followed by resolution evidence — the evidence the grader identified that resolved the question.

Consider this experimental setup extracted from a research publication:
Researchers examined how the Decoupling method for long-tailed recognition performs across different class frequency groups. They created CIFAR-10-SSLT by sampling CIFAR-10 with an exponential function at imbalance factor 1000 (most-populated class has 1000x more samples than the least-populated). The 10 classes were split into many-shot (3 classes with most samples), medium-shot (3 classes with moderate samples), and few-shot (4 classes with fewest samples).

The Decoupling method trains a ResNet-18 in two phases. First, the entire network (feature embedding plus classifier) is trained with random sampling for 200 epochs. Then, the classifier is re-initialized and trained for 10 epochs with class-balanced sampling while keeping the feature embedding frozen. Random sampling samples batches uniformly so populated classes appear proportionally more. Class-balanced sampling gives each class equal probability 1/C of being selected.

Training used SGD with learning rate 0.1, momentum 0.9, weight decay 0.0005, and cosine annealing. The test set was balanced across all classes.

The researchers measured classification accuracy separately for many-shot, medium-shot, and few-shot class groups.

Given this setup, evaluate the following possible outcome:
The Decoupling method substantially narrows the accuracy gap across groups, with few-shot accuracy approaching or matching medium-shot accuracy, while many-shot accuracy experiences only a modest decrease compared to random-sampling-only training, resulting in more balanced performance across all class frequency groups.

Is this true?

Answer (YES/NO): NO